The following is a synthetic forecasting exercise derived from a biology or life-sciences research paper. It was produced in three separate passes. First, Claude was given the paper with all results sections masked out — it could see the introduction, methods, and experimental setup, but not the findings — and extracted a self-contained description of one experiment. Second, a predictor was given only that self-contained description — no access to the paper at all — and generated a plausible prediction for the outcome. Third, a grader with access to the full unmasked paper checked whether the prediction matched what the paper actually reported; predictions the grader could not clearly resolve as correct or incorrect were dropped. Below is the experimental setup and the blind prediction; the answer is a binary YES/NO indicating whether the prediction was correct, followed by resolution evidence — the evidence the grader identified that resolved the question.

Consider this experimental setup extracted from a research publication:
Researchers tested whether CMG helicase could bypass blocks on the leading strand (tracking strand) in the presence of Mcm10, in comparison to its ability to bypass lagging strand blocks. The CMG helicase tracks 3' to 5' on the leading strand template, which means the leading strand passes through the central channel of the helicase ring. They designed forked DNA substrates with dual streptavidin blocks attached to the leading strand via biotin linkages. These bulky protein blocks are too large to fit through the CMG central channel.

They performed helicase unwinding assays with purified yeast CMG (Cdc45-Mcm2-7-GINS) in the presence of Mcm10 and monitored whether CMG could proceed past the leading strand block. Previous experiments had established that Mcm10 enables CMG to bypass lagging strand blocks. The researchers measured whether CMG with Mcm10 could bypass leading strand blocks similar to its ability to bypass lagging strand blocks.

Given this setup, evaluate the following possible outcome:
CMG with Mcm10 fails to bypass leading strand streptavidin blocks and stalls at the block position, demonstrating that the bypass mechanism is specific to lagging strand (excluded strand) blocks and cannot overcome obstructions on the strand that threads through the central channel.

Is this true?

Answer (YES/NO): YES